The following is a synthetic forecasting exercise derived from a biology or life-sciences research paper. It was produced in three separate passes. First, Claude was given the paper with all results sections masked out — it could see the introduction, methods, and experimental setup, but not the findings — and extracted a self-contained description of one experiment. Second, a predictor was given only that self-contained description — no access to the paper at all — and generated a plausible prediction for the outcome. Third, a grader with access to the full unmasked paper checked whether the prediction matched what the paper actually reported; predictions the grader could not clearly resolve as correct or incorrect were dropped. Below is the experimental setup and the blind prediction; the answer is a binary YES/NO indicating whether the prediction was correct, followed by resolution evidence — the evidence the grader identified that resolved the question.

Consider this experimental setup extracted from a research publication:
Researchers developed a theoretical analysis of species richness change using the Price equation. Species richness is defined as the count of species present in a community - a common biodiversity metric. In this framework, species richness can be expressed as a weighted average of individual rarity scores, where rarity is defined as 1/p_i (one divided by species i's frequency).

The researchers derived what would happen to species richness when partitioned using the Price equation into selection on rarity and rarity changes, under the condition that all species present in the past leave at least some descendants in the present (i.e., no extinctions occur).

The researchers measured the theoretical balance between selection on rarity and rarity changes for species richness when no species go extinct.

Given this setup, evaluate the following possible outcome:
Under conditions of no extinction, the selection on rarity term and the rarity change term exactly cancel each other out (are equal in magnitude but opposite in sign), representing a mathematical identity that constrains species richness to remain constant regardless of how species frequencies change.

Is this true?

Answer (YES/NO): YES